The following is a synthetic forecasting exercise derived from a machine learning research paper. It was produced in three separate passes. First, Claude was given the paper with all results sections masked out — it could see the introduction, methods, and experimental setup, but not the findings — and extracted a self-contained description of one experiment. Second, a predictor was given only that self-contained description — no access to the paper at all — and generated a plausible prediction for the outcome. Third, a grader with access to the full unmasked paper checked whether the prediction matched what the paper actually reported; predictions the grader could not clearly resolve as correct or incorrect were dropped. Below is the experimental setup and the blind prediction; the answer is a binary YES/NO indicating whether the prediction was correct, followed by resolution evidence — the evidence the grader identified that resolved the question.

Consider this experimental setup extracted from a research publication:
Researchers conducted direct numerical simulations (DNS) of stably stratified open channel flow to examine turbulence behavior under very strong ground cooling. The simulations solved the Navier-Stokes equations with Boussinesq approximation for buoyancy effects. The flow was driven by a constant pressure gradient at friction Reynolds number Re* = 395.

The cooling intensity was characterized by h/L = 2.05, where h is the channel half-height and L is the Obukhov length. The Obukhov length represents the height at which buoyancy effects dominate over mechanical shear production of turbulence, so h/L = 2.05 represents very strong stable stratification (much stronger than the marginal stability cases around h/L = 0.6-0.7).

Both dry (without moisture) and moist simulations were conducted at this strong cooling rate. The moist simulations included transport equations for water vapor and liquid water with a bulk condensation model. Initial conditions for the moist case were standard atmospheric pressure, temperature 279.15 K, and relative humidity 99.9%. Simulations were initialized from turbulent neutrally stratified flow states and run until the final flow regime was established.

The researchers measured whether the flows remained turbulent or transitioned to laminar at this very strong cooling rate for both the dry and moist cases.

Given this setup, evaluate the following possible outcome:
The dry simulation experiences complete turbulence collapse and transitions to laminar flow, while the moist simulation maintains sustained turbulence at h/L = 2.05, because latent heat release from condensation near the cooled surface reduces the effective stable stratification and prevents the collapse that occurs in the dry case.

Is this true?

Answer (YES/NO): NO